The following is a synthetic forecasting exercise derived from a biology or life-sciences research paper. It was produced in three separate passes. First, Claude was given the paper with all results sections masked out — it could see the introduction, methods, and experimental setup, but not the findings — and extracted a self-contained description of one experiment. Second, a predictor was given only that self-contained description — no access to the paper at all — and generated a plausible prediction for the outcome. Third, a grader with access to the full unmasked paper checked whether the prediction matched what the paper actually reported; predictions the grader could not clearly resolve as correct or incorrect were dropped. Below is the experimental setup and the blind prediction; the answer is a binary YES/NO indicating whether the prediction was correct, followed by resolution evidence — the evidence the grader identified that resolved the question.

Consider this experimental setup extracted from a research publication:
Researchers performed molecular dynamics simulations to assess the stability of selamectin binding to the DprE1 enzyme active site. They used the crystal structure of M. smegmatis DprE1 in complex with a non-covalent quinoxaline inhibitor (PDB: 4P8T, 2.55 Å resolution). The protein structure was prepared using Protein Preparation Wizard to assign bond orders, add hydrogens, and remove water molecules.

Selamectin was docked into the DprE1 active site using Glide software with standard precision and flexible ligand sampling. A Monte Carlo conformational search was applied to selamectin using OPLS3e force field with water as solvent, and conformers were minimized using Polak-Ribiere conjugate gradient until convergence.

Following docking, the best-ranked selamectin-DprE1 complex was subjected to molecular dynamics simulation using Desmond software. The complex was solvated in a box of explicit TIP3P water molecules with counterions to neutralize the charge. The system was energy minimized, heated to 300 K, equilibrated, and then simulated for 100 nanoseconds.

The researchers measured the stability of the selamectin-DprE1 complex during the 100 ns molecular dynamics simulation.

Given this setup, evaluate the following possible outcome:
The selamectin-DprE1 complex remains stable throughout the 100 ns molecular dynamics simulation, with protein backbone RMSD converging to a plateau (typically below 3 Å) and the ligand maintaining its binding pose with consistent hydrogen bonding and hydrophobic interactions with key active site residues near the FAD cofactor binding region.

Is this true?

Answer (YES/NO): NO